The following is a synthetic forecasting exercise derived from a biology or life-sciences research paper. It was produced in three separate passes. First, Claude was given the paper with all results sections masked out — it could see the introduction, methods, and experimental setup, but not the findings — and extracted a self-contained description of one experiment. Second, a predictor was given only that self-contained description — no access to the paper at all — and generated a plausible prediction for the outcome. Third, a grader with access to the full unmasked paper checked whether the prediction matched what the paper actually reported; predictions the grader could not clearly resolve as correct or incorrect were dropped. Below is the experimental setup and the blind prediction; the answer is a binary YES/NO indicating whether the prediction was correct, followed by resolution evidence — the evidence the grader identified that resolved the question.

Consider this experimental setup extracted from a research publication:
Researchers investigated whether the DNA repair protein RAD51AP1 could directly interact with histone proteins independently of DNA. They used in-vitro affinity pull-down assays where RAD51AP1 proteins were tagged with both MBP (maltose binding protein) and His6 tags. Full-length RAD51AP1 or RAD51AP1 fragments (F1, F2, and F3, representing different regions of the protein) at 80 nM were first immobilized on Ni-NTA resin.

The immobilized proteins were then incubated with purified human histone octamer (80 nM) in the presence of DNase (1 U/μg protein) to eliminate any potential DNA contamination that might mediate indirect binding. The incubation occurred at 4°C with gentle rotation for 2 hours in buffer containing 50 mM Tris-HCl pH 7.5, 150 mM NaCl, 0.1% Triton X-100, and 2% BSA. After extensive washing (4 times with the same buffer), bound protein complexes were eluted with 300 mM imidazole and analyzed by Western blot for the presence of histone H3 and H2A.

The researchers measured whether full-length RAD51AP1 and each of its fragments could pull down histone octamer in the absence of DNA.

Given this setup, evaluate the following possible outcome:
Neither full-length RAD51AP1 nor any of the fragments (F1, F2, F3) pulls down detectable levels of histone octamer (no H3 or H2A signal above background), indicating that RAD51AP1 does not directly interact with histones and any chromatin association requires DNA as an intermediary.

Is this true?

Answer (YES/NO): NO